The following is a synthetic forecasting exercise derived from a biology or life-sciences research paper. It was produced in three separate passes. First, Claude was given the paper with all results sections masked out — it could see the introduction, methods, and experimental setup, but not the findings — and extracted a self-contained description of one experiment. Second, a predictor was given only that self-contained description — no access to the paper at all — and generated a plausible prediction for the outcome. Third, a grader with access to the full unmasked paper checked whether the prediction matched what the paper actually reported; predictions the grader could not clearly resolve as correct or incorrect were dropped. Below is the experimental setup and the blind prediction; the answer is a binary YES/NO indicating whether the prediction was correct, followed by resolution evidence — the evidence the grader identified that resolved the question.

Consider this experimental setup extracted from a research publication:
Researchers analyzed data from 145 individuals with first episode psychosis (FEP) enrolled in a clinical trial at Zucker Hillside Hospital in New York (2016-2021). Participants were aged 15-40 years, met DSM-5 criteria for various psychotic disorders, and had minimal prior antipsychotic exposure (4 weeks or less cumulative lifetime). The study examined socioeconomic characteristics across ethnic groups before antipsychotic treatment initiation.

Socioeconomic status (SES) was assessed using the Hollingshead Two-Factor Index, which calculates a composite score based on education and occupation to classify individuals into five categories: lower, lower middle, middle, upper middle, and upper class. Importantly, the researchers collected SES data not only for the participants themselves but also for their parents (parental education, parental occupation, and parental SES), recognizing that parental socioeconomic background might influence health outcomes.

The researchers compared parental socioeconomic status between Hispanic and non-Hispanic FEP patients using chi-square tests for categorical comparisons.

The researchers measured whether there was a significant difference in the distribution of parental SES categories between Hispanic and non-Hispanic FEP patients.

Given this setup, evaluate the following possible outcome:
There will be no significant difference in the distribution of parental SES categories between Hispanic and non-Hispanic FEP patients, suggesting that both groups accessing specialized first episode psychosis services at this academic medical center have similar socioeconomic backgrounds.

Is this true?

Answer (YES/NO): NO